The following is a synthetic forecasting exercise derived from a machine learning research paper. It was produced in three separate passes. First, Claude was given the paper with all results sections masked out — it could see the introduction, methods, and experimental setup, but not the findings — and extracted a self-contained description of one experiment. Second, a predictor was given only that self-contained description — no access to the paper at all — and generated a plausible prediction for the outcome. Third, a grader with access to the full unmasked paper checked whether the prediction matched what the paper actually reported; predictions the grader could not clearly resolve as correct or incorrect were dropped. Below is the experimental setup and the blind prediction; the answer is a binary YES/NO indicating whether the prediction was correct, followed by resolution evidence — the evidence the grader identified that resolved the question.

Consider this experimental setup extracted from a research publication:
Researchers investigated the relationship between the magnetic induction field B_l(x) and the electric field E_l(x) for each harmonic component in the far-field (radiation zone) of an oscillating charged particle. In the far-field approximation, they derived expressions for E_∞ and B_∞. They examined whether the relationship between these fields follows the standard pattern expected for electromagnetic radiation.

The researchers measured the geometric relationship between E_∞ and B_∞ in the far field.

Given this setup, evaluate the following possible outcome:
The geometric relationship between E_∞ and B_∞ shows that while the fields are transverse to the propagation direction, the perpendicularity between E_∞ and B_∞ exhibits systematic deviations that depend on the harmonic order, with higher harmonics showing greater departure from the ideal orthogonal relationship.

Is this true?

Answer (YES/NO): NO